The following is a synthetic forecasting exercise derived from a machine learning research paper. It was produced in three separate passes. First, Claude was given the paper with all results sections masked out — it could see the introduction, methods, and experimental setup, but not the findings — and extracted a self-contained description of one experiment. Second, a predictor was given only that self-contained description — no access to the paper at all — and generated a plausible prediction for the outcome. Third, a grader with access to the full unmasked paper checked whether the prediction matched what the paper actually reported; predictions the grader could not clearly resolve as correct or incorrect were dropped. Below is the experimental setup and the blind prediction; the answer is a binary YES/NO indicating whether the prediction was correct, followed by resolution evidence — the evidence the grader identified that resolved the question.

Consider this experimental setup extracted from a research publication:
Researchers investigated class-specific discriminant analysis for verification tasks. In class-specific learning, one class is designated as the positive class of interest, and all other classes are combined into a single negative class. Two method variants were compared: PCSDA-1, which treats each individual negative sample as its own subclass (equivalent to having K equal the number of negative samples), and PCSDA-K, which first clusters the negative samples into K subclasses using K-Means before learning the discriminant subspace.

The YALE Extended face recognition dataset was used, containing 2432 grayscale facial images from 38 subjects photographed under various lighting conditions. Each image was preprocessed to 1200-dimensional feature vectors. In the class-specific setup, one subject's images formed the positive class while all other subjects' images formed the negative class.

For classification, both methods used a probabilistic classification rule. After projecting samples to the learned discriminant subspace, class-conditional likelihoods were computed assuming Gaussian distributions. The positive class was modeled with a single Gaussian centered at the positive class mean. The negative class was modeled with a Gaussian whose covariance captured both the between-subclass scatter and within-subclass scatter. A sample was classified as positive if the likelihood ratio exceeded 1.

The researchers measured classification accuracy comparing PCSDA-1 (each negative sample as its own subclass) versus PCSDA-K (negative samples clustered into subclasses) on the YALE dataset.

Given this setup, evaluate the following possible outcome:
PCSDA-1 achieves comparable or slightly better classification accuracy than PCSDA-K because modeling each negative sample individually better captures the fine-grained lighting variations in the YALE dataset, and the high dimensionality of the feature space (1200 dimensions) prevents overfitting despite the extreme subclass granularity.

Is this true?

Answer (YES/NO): NO